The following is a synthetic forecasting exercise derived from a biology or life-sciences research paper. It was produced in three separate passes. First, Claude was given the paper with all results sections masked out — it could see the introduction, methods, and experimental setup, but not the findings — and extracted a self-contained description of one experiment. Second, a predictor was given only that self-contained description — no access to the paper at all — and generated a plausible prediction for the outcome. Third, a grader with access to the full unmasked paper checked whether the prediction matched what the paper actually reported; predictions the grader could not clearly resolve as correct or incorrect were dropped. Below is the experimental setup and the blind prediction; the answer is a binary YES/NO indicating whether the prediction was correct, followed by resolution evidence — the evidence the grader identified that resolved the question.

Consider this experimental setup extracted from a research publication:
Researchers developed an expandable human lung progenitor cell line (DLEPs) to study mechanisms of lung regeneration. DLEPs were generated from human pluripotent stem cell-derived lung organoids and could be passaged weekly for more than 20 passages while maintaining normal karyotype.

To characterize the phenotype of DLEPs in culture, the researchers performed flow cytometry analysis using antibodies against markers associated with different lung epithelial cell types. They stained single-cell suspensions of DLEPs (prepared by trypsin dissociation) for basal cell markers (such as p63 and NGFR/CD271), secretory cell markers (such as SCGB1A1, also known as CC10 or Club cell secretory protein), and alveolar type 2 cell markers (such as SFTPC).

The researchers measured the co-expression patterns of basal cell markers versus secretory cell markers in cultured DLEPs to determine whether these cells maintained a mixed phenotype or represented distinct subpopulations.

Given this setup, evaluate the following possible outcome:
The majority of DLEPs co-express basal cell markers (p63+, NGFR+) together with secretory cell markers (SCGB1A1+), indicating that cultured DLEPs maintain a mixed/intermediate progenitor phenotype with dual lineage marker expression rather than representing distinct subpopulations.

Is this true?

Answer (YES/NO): NO